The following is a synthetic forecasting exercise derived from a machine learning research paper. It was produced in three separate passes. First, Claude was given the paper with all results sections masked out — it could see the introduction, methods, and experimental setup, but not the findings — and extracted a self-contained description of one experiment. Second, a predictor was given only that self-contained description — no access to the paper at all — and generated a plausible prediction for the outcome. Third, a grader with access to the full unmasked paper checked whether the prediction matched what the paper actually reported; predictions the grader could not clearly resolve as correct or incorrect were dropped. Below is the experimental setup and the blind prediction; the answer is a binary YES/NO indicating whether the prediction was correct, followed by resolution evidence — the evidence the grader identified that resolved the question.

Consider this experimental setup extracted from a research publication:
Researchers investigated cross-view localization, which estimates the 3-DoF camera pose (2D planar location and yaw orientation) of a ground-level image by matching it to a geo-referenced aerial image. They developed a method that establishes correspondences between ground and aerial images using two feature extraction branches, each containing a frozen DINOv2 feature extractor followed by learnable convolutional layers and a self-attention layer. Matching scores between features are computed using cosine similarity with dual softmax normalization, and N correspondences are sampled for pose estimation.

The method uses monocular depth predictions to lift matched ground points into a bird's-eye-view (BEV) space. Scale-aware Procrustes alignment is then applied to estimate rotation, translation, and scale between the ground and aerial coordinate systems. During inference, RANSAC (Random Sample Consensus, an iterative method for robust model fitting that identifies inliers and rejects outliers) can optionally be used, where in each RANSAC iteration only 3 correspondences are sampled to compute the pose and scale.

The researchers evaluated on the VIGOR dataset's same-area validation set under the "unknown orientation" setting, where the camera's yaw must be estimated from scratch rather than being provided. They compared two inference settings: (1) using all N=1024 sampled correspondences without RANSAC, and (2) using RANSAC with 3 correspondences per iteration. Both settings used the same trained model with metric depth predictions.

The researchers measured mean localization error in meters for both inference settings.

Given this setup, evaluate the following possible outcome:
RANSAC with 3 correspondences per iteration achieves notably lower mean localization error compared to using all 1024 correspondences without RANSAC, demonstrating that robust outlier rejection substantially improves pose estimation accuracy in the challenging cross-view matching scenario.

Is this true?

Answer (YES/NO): YES